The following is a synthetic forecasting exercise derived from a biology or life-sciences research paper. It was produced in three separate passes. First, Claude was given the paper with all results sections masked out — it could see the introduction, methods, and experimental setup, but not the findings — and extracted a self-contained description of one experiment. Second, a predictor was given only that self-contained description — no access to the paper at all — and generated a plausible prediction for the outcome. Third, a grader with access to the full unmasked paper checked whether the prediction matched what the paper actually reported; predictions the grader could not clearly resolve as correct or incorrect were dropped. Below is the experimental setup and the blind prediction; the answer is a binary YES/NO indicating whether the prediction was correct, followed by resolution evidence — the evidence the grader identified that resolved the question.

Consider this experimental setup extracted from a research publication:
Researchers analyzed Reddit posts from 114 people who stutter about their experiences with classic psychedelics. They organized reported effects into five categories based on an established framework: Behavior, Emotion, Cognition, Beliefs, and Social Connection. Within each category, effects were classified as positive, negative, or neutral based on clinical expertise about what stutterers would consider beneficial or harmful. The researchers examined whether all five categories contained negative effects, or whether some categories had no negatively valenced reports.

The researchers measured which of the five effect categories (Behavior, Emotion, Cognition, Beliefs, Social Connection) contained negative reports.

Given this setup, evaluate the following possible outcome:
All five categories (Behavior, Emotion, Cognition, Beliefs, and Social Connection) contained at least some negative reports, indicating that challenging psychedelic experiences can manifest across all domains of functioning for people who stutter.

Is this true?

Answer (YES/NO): NO